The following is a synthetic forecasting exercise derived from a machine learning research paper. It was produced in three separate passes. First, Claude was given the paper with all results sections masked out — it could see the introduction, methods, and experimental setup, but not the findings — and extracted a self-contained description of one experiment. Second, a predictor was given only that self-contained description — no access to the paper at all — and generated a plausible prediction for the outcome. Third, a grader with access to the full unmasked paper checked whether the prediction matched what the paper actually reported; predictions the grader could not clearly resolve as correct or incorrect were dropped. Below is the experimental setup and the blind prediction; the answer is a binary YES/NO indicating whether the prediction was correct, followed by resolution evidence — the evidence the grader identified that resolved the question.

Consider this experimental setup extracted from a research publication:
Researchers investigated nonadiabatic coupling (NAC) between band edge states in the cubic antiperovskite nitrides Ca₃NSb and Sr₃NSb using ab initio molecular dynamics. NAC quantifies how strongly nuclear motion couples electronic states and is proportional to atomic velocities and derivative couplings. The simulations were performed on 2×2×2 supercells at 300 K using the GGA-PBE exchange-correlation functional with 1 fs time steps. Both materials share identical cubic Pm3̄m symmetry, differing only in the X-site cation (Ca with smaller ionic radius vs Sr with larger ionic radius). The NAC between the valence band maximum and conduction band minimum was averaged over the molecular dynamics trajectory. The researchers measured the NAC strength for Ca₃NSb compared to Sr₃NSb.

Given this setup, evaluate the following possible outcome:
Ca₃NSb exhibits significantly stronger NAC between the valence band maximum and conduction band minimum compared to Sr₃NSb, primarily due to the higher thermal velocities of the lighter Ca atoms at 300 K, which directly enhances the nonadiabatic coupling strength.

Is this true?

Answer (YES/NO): YES